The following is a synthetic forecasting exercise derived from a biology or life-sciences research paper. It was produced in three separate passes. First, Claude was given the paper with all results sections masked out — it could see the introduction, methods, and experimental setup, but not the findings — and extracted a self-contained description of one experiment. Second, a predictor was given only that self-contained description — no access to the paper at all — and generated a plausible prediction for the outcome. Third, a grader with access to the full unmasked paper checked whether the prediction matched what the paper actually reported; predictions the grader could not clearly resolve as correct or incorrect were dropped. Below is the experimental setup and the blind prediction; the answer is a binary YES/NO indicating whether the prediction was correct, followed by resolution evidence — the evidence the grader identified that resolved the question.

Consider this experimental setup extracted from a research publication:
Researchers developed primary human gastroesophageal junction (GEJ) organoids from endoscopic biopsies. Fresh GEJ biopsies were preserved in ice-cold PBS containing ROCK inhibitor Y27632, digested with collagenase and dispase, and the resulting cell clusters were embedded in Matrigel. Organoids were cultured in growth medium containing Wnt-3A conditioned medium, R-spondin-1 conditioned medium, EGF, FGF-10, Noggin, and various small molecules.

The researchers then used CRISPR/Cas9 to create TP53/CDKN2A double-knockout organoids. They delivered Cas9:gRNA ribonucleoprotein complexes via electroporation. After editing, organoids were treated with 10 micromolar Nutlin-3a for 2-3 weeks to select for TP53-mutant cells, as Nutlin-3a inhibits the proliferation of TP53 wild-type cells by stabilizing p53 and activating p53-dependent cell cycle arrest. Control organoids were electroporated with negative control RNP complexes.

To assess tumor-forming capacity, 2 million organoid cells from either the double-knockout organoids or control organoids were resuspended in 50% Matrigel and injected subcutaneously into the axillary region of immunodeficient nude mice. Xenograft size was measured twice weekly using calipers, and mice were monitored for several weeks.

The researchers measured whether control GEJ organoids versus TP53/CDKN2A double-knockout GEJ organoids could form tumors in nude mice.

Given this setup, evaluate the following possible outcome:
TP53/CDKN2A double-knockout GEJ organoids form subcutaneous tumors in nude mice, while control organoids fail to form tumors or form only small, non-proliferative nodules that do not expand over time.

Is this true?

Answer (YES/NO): YES